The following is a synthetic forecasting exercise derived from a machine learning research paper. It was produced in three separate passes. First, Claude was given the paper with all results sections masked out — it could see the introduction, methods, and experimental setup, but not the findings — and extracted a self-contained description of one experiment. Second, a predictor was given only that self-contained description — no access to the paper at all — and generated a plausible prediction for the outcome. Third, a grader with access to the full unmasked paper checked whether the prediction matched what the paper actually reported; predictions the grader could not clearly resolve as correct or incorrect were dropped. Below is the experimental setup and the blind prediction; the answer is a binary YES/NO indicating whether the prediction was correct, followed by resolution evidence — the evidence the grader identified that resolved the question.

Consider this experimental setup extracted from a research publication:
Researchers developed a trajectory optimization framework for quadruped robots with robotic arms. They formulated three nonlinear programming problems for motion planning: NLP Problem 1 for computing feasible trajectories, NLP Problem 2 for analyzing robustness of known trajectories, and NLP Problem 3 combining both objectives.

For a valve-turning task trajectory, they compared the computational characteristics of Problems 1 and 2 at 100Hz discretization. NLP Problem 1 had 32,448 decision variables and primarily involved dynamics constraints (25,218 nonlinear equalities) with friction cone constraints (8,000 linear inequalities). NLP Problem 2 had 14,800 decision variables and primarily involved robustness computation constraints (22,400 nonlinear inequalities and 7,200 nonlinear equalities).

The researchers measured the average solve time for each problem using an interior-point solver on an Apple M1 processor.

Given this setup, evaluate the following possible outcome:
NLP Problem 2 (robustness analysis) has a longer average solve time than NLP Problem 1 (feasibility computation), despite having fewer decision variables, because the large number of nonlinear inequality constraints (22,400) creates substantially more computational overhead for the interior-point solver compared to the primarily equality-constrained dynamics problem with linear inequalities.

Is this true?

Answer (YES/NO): YES